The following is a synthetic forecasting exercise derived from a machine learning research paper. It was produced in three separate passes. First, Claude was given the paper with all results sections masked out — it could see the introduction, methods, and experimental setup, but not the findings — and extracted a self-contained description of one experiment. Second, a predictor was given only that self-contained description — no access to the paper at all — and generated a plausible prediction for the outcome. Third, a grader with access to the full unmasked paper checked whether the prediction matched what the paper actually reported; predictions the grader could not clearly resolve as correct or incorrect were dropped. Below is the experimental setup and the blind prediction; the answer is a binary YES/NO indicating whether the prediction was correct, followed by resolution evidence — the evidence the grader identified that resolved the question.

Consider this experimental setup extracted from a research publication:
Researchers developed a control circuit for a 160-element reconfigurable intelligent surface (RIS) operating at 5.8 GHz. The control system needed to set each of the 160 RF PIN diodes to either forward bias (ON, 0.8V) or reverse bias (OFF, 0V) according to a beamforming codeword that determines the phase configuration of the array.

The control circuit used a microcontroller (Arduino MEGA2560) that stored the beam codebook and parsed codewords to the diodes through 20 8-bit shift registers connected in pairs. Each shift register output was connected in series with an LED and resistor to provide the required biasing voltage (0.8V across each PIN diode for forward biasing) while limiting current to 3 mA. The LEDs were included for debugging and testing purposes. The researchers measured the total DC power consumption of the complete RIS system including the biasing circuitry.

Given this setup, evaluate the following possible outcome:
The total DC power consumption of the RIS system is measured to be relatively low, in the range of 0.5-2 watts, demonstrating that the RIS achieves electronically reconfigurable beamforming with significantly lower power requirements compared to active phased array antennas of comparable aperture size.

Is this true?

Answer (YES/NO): NO